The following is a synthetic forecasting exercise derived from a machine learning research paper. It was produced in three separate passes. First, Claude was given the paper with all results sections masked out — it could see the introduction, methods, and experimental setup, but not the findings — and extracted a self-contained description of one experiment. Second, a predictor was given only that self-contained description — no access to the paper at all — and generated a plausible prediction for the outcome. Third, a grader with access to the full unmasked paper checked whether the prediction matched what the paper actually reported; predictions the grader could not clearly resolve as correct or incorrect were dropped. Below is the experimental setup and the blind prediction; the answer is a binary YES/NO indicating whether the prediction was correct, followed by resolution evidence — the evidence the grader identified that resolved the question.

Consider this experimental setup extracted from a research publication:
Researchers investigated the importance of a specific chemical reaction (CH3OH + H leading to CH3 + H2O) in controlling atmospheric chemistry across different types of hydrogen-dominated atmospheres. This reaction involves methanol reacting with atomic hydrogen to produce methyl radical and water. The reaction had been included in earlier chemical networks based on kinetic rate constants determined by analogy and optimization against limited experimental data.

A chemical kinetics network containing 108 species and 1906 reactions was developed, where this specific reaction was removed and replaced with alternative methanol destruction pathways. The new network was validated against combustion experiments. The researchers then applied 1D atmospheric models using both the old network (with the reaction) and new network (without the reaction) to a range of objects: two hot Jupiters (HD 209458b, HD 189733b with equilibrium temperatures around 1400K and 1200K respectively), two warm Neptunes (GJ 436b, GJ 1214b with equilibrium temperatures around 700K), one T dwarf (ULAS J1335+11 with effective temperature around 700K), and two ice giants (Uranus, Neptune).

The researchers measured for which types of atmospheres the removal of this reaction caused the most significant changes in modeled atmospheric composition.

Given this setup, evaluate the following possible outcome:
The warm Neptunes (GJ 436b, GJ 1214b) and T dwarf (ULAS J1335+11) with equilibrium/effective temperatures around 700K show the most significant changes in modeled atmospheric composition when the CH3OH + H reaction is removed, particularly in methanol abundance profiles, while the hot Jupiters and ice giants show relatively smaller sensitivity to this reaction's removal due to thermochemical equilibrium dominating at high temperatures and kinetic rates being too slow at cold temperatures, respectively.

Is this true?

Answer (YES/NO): NO